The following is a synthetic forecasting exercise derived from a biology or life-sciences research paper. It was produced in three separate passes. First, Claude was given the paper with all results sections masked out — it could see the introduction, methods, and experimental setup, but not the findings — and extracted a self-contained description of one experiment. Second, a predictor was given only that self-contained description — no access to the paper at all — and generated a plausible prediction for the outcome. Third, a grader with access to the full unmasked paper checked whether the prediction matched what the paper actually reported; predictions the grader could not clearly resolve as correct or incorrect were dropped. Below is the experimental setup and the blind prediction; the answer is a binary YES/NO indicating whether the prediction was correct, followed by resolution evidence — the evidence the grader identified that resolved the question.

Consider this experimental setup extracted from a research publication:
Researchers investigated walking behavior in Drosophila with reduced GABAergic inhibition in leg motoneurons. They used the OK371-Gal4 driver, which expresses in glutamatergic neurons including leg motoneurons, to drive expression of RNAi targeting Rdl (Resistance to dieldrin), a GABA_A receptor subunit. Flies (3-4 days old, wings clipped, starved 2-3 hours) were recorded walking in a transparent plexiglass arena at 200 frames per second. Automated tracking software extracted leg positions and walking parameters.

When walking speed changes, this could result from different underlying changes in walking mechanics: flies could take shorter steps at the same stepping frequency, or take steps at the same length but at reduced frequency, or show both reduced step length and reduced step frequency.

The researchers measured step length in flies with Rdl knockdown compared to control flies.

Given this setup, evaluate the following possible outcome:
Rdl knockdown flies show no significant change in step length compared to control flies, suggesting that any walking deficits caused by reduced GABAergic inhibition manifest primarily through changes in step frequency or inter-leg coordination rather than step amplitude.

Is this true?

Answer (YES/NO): NO